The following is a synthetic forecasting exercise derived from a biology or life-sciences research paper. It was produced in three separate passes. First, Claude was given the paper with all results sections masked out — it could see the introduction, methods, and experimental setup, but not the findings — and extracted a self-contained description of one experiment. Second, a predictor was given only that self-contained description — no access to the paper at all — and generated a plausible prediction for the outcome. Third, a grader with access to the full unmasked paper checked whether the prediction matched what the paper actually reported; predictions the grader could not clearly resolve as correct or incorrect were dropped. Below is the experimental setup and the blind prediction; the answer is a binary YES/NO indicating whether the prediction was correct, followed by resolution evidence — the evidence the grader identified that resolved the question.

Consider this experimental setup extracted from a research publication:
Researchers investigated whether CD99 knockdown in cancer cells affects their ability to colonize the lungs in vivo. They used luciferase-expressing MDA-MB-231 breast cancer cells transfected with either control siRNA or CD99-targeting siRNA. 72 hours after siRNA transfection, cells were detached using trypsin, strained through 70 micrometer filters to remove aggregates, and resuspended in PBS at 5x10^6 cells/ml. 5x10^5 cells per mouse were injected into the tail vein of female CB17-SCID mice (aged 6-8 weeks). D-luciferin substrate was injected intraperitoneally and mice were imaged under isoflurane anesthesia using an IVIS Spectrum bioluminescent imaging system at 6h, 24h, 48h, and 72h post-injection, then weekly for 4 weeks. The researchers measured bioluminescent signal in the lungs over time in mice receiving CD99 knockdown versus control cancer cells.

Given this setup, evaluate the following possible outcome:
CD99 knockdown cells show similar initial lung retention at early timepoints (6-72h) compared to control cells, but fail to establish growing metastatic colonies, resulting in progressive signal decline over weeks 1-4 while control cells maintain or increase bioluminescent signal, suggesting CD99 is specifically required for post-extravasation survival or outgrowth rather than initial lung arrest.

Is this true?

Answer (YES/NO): NO